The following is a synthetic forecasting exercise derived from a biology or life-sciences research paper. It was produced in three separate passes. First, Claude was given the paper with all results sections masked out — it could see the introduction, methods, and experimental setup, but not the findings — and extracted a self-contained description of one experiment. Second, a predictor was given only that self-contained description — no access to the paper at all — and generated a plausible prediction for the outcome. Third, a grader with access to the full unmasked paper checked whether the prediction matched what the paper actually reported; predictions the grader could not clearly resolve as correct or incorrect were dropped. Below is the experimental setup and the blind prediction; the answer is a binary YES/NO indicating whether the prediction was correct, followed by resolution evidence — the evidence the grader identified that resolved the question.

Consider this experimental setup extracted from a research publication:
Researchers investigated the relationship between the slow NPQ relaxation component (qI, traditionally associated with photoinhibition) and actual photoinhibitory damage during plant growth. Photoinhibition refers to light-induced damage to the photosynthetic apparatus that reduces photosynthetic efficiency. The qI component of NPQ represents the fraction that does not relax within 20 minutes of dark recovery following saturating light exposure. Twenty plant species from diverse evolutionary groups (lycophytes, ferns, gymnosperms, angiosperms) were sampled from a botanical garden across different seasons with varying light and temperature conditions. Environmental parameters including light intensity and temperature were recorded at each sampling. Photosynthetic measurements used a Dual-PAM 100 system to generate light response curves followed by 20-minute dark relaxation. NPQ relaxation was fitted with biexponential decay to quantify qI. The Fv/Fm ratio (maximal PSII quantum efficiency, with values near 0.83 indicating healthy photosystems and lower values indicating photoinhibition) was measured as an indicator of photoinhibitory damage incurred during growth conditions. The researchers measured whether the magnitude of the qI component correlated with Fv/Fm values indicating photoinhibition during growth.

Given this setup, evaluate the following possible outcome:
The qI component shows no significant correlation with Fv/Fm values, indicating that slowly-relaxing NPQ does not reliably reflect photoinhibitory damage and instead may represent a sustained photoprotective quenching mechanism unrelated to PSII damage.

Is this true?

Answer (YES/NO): YES